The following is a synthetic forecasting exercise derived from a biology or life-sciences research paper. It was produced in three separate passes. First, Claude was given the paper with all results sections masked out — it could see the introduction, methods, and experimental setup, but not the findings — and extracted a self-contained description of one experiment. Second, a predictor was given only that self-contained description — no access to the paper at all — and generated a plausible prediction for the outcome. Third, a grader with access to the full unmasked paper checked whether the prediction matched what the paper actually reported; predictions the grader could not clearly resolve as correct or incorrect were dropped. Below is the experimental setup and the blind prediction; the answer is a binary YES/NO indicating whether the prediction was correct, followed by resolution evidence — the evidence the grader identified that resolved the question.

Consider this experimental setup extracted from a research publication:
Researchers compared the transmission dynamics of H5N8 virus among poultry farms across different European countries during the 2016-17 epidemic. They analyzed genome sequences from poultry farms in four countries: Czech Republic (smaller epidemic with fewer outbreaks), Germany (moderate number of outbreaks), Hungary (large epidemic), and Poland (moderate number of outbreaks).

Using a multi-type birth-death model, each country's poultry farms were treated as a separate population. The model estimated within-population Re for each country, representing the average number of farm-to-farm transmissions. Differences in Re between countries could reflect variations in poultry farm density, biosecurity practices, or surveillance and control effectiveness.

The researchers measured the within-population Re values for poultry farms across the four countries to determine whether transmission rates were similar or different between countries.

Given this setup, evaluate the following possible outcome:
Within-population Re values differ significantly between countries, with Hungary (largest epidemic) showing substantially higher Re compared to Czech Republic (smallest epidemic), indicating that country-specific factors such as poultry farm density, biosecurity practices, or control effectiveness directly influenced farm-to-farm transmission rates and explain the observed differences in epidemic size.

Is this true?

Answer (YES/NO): NO